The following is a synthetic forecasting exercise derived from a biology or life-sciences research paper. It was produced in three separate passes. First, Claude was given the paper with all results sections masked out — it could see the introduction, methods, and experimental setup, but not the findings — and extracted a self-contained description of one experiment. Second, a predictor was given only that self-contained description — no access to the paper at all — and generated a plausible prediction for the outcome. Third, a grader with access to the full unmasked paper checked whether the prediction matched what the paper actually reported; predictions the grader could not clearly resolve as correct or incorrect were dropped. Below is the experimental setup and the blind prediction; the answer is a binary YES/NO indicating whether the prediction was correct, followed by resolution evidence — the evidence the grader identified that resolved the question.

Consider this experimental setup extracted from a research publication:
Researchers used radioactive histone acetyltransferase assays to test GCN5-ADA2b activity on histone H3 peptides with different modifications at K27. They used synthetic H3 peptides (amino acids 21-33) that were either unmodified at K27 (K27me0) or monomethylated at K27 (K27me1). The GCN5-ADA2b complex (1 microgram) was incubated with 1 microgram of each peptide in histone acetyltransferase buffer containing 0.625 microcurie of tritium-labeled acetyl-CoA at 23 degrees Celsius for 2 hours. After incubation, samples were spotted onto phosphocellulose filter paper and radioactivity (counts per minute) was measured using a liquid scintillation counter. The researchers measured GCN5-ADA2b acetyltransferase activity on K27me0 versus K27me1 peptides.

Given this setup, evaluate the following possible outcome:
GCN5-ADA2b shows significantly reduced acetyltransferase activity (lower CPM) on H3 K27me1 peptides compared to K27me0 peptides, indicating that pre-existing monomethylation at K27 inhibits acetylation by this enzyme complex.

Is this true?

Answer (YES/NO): YES